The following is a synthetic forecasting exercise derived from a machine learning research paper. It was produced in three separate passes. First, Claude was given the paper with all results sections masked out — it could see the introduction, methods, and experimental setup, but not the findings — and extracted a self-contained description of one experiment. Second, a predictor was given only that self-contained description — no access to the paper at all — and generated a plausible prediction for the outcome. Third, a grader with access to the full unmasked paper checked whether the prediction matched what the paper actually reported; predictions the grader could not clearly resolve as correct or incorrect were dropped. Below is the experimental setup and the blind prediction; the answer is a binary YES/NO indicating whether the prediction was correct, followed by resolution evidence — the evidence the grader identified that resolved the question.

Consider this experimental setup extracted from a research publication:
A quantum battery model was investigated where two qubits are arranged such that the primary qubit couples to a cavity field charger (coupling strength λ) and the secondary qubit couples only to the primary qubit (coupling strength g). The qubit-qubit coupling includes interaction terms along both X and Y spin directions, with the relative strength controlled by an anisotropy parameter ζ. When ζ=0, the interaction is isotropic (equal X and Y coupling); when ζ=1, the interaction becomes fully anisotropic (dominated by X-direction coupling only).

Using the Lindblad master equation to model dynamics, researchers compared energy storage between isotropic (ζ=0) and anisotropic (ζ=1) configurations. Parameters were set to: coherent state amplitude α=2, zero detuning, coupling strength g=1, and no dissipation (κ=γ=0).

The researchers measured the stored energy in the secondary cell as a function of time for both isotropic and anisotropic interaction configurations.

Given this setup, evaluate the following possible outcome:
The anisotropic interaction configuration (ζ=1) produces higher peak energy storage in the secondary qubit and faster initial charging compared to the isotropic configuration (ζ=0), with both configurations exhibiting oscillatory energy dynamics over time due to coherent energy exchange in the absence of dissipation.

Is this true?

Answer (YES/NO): YES